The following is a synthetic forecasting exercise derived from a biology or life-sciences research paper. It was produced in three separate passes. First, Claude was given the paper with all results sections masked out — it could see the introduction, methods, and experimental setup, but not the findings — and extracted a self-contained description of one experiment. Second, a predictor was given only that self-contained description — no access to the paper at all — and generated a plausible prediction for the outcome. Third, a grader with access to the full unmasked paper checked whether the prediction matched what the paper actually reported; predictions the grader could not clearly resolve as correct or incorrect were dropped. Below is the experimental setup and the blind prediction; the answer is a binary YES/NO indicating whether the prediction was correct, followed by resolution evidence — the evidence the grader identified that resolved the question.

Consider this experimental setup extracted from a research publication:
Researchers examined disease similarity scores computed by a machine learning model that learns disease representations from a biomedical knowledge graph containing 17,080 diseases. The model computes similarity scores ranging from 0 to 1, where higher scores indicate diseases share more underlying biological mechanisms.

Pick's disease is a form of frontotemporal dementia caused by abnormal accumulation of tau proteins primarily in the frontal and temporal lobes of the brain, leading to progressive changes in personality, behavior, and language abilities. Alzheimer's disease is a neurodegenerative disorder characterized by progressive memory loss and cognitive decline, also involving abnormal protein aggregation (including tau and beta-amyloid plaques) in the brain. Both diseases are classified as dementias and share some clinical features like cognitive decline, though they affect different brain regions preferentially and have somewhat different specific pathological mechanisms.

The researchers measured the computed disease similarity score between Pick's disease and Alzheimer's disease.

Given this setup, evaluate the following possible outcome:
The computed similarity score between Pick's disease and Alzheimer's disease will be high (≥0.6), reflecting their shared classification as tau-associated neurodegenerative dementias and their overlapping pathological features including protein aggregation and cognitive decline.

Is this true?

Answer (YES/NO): YES